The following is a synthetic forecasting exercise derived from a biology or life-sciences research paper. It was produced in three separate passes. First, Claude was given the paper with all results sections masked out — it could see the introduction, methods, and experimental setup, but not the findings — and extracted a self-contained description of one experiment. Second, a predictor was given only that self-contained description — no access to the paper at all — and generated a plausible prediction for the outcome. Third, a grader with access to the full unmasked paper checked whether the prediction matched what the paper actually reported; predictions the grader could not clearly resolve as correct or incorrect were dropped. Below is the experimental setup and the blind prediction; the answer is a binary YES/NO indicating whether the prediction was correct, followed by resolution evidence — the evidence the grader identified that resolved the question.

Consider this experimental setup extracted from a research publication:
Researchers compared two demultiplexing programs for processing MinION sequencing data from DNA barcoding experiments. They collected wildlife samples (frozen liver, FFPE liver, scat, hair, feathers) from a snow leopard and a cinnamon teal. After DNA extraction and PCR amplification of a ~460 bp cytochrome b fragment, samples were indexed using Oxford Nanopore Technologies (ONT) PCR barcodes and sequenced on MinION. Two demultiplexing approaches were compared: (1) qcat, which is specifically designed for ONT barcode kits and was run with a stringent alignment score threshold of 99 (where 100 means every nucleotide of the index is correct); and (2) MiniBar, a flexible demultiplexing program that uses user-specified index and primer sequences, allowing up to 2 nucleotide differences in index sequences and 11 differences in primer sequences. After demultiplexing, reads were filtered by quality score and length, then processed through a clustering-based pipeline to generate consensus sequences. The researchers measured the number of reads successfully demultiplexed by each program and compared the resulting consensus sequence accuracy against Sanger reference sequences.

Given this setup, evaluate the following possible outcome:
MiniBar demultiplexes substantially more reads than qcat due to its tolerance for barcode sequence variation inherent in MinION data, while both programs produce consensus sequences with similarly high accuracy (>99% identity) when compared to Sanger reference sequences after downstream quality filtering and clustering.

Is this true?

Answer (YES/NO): NO